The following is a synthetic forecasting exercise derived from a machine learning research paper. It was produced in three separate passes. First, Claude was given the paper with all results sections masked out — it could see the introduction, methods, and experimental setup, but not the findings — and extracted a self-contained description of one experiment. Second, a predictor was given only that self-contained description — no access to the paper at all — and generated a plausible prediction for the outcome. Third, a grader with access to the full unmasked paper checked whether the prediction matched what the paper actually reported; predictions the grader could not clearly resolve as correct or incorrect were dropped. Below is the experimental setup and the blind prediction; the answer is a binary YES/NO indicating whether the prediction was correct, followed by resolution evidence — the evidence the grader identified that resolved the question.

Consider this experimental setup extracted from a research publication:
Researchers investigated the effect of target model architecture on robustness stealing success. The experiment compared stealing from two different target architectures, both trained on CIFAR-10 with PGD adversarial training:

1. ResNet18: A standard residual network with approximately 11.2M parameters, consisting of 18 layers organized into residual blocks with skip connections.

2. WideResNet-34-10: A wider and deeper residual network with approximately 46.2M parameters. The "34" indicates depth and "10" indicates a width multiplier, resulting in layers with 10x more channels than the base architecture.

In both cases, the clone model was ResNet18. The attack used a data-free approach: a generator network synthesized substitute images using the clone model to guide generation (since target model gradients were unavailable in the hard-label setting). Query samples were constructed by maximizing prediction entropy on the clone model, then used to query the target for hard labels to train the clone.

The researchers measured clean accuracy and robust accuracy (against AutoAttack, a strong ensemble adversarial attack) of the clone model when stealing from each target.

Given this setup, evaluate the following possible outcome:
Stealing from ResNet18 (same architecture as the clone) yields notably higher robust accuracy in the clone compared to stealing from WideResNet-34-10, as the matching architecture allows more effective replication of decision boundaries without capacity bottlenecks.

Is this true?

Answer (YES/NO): YES